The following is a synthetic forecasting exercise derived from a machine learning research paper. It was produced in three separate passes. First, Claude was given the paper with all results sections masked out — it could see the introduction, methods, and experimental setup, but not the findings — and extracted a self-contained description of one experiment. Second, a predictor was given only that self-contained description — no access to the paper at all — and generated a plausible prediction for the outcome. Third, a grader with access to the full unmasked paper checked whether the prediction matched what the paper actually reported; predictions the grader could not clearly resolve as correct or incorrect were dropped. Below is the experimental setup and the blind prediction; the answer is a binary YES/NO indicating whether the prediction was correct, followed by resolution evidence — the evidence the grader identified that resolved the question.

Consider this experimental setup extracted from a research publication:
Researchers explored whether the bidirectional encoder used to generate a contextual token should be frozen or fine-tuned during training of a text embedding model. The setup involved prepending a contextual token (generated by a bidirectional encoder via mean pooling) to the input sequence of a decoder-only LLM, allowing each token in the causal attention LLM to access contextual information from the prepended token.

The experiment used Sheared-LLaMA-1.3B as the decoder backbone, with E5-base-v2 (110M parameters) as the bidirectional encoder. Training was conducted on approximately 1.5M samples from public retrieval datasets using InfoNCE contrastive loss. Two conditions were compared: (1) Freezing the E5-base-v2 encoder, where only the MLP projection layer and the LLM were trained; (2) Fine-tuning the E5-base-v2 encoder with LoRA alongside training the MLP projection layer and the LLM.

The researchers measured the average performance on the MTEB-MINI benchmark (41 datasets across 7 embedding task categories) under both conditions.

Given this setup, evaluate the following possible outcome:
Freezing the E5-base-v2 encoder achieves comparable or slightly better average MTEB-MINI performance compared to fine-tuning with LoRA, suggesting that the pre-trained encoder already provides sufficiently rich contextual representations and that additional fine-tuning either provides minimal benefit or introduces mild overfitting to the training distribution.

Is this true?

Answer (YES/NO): NO